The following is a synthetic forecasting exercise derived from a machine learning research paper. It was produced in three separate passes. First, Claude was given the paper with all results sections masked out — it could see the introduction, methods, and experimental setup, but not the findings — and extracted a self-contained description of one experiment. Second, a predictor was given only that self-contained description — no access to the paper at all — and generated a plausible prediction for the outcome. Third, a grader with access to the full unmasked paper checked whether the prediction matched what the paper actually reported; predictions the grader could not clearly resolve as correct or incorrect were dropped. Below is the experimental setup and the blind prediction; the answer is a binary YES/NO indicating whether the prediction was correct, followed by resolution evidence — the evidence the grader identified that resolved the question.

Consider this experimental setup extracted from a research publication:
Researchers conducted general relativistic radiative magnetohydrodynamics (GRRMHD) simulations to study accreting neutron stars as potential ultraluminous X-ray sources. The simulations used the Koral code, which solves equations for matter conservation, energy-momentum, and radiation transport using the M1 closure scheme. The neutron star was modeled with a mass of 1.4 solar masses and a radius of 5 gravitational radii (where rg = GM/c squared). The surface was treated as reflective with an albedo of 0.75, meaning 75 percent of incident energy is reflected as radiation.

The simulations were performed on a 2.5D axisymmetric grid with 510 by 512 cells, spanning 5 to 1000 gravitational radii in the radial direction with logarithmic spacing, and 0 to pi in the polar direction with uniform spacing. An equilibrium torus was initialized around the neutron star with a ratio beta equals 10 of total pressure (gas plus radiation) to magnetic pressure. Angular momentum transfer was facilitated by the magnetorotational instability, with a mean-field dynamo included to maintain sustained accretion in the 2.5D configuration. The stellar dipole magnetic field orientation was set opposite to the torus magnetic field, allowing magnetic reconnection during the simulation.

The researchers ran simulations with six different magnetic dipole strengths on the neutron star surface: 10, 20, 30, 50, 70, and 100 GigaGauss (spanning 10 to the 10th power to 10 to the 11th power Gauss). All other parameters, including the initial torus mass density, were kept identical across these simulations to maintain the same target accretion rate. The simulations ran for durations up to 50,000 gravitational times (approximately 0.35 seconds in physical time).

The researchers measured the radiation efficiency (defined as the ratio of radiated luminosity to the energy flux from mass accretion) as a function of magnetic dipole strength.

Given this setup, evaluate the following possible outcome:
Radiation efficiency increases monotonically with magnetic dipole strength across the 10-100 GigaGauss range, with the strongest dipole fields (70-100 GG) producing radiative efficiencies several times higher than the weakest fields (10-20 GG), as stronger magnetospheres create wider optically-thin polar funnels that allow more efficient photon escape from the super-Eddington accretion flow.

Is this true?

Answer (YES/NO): NO